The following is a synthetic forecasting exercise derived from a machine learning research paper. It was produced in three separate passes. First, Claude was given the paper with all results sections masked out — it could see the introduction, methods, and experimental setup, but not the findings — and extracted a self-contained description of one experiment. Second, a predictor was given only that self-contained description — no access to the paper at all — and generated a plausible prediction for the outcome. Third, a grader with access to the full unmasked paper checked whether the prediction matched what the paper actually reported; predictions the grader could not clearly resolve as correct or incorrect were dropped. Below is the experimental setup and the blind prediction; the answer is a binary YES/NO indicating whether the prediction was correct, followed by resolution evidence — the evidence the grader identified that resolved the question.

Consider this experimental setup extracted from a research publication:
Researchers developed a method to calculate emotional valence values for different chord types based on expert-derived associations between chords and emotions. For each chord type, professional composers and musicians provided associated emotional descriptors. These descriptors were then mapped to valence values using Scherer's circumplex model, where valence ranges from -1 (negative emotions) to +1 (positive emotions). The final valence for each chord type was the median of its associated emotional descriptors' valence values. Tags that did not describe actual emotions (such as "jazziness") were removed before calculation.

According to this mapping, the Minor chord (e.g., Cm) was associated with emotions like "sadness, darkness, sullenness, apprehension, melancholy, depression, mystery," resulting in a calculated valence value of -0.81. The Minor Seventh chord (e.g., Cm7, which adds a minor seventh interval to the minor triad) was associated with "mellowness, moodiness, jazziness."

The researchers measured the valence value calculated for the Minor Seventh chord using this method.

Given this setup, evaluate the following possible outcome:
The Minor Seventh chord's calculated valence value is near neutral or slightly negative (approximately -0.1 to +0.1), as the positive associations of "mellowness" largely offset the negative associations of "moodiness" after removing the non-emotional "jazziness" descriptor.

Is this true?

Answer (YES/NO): NO